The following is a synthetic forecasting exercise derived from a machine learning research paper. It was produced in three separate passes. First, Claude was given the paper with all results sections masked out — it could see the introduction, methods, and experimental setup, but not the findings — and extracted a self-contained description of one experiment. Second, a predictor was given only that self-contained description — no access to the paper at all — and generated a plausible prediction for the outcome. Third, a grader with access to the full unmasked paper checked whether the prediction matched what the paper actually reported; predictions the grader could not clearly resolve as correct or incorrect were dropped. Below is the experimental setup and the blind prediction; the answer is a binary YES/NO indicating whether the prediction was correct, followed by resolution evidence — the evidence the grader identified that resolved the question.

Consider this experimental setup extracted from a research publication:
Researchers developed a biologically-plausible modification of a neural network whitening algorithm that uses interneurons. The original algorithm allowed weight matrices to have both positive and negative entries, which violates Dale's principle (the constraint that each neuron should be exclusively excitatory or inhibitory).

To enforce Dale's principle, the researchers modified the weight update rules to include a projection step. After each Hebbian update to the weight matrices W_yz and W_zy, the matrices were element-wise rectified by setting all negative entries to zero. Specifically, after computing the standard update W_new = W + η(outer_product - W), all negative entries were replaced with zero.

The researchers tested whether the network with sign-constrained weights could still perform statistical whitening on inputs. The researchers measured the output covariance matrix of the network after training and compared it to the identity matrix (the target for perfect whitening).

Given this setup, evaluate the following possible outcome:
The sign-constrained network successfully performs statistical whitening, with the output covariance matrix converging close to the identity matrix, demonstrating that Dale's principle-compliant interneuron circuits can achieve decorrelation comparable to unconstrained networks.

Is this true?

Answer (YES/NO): NO